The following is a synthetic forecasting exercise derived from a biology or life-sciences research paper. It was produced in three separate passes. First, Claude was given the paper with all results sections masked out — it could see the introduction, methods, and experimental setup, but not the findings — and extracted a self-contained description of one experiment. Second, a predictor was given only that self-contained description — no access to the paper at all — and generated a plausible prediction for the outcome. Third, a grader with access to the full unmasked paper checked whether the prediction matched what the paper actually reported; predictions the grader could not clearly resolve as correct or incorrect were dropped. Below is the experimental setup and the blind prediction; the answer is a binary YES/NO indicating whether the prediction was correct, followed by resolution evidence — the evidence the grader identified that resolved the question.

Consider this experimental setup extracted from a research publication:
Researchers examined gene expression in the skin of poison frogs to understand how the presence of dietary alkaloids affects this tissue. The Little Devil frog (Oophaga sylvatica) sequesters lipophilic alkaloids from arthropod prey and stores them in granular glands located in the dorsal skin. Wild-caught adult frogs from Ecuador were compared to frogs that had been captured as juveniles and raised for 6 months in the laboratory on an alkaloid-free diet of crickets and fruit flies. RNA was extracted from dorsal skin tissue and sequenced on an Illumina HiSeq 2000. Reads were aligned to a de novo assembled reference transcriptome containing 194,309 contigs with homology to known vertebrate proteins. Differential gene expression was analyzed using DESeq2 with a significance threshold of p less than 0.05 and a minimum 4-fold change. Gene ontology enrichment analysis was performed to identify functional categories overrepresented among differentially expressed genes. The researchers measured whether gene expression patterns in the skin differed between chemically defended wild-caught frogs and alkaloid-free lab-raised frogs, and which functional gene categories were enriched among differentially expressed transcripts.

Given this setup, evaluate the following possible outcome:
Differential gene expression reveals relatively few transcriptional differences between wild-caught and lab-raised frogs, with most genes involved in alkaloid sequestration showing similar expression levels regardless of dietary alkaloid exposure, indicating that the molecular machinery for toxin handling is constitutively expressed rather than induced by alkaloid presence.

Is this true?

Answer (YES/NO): NO